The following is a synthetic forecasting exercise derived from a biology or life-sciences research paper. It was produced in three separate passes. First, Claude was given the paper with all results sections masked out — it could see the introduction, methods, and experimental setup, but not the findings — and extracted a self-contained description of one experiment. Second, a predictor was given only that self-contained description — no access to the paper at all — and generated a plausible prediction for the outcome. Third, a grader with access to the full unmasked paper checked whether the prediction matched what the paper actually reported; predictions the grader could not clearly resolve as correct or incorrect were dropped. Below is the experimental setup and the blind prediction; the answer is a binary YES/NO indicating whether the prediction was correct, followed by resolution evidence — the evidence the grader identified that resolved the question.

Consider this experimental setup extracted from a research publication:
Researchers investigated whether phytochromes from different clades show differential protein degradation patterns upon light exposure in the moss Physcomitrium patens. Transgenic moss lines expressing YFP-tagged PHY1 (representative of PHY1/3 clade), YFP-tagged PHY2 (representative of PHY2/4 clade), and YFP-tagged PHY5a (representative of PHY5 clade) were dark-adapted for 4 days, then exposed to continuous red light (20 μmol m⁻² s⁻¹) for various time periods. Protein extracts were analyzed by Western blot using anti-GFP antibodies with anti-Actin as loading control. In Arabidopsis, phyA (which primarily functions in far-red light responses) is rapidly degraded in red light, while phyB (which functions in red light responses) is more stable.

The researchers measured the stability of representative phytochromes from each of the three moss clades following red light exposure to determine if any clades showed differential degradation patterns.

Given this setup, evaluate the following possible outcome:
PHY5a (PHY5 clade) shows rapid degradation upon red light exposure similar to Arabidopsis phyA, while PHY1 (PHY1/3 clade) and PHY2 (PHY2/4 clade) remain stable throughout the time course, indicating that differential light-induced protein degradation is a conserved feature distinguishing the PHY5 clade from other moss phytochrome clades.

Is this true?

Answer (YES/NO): NO